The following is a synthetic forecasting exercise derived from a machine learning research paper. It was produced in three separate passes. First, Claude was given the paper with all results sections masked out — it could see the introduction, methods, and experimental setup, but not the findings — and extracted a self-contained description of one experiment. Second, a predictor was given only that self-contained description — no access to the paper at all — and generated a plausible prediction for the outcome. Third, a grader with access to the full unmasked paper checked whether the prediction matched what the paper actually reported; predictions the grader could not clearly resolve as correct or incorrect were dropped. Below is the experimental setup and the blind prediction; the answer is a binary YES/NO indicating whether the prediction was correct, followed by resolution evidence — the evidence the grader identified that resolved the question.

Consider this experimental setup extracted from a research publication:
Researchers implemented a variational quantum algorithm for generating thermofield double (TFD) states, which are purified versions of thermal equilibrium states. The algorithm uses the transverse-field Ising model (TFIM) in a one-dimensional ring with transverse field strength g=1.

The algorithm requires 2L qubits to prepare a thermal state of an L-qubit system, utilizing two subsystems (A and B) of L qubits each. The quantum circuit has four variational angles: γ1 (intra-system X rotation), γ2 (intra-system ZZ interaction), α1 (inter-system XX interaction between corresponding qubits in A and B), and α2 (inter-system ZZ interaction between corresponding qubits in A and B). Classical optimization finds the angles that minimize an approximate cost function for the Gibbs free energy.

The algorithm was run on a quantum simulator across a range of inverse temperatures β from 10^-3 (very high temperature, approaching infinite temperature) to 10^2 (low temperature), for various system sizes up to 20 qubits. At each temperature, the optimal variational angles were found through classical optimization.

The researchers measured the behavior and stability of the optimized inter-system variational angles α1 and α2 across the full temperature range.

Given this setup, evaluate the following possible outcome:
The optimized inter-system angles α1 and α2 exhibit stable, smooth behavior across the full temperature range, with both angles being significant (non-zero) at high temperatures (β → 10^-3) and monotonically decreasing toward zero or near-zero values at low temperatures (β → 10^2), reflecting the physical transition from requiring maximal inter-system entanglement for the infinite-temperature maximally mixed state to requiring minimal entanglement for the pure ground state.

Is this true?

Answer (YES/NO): NO